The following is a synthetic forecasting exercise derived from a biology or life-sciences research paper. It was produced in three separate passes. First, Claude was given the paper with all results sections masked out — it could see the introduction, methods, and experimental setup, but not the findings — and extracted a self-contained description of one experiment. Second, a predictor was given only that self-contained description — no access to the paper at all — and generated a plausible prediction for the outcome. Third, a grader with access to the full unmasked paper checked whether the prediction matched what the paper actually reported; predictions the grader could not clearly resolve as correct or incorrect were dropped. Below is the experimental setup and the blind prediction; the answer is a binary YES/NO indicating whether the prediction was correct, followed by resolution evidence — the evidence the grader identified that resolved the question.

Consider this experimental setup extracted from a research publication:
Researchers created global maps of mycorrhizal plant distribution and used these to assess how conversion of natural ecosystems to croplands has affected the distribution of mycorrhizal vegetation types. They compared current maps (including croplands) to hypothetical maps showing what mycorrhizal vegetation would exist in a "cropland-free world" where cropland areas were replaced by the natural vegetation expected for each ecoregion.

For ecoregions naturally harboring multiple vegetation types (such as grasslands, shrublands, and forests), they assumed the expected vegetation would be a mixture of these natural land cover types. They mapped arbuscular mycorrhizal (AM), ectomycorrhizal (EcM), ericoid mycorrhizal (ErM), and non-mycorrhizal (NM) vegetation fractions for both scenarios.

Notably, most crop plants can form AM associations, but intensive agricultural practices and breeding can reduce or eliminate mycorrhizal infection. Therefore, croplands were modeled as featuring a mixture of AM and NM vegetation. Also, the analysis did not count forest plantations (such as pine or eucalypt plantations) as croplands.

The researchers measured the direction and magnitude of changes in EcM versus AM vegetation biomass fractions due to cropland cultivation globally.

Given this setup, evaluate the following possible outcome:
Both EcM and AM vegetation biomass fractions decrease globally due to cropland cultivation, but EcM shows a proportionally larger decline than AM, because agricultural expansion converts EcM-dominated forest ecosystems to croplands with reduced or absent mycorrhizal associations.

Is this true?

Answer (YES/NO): NO